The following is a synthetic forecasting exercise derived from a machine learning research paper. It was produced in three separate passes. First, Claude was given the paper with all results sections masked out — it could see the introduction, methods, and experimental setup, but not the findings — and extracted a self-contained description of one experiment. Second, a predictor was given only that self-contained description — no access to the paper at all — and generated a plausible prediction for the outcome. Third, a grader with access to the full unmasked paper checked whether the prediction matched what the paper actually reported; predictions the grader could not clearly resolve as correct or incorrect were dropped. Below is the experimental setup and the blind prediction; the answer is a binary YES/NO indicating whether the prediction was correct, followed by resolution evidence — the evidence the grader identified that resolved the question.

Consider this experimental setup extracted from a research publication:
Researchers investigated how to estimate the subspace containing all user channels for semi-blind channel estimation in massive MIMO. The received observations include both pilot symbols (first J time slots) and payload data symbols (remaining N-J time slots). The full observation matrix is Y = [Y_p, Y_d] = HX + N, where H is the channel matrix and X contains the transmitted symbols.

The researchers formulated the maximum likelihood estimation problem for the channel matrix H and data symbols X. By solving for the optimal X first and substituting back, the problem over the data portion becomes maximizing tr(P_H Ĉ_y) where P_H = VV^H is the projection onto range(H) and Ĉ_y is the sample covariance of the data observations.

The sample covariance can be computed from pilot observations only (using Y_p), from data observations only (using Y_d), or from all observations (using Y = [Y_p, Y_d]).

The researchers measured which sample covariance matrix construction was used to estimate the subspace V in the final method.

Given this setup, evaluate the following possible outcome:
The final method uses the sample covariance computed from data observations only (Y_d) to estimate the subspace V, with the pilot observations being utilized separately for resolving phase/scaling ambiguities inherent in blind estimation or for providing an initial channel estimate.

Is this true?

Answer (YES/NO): NO